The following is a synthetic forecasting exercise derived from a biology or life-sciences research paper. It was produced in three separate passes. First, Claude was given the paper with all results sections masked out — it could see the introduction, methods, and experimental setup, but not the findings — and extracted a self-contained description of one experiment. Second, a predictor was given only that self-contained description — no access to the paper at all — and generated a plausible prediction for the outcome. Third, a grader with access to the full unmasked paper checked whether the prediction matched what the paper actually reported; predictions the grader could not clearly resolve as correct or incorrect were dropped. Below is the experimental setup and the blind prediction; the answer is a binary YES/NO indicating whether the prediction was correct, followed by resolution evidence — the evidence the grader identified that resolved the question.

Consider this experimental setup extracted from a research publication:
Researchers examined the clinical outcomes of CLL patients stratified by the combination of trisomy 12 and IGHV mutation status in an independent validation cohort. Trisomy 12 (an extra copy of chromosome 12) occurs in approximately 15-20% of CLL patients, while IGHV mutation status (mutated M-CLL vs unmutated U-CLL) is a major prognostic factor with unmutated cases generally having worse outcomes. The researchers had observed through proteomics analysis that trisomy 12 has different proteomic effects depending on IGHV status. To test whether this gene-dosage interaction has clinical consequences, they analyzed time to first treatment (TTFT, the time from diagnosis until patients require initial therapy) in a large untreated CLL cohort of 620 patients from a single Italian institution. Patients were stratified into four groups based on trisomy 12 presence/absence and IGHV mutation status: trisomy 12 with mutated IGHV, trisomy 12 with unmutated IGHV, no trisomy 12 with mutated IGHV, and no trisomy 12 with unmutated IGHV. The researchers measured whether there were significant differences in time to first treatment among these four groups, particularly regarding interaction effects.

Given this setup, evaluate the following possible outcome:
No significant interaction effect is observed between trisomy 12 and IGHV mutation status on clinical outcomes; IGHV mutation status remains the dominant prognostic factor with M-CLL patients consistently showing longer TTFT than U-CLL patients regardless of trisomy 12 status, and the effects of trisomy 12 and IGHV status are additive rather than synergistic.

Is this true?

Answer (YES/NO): NO